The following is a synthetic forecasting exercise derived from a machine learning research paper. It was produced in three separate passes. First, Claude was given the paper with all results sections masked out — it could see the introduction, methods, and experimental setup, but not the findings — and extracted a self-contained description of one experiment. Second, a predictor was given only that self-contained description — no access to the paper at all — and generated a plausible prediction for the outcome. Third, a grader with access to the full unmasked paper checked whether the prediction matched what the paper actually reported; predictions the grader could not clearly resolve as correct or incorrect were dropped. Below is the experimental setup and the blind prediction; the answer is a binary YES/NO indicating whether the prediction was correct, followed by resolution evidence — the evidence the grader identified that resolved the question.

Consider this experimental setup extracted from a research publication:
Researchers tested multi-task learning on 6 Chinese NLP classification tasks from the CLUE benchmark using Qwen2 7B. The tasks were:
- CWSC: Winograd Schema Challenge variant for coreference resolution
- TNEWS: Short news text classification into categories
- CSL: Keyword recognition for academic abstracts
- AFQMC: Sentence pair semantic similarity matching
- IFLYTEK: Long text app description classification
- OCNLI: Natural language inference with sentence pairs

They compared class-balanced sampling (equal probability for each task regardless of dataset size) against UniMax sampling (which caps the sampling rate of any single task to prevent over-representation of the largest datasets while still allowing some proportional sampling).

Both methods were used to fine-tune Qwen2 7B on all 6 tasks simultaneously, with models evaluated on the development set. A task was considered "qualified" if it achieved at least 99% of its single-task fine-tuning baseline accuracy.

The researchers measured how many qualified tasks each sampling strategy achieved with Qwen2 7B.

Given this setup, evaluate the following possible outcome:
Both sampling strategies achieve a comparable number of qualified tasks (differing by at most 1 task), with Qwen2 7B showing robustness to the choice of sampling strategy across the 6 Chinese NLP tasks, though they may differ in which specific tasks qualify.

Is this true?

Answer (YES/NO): YES